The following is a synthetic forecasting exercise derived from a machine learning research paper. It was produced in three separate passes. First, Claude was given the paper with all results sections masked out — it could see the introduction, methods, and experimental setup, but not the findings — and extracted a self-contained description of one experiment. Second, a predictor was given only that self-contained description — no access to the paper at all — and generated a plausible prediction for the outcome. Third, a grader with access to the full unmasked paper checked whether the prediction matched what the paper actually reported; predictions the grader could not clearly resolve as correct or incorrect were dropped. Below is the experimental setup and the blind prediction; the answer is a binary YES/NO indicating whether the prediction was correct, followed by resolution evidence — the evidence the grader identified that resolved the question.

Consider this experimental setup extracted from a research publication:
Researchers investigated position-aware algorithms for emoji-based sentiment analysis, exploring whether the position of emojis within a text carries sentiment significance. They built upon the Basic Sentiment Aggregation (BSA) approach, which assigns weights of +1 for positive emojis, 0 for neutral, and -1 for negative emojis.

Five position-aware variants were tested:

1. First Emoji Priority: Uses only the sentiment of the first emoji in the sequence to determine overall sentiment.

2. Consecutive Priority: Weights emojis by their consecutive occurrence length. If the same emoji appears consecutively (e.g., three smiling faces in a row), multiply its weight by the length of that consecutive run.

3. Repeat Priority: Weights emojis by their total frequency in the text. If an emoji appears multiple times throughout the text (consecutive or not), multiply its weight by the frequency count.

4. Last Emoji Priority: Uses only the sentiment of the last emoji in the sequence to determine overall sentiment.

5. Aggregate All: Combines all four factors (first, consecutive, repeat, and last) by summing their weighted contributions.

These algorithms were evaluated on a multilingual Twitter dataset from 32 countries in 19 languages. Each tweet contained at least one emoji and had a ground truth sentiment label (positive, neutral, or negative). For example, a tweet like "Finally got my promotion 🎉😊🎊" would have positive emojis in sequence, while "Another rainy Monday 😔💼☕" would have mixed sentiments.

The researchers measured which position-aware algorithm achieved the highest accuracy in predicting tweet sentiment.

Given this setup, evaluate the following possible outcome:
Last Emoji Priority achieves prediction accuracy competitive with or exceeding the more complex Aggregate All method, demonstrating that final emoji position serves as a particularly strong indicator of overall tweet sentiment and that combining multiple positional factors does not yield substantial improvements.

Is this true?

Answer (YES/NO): NO